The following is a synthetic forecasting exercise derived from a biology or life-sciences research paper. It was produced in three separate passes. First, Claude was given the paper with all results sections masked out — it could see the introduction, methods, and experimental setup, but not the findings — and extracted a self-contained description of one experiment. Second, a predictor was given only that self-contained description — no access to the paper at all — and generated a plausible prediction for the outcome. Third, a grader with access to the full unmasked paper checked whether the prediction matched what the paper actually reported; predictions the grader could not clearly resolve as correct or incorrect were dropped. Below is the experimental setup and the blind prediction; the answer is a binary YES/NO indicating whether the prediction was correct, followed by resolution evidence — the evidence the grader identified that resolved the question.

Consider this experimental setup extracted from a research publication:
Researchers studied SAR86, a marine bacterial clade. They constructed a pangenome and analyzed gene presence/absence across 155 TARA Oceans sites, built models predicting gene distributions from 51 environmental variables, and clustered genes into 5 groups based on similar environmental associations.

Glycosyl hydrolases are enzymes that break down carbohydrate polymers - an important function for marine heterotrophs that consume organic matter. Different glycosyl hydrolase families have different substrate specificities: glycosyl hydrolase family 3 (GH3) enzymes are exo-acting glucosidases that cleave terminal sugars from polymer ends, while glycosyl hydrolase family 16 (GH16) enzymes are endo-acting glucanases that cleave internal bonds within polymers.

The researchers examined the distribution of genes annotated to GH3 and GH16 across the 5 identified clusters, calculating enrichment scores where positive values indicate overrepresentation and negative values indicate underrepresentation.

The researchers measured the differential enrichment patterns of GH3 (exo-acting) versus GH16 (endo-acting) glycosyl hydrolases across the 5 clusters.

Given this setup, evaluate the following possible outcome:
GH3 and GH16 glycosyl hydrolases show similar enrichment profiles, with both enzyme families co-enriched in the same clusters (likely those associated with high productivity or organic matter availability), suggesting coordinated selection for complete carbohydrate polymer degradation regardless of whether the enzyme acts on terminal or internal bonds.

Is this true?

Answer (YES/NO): NO